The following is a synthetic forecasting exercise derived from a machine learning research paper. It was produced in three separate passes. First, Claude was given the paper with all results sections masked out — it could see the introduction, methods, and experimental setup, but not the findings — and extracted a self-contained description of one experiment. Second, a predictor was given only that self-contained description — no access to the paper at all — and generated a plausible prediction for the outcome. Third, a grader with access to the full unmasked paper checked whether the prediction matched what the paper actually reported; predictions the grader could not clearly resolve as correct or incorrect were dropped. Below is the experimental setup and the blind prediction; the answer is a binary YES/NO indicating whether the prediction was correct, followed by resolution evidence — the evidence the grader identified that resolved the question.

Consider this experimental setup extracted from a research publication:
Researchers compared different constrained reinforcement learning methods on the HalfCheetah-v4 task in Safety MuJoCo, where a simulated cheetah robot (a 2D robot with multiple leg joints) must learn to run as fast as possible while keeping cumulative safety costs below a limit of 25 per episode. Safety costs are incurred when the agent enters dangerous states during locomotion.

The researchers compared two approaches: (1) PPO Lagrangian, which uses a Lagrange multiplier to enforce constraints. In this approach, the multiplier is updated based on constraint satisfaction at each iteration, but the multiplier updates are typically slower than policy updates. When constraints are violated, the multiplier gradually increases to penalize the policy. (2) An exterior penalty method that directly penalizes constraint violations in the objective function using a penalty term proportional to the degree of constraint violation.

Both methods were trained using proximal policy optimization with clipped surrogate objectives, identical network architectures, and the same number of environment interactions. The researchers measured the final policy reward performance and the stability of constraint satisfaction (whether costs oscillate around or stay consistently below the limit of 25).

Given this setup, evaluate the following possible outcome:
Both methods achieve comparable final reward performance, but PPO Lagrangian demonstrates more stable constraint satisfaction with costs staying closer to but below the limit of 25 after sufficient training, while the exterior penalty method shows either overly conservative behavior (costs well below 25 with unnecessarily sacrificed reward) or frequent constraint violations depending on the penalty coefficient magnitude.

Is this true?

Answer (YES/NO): NO